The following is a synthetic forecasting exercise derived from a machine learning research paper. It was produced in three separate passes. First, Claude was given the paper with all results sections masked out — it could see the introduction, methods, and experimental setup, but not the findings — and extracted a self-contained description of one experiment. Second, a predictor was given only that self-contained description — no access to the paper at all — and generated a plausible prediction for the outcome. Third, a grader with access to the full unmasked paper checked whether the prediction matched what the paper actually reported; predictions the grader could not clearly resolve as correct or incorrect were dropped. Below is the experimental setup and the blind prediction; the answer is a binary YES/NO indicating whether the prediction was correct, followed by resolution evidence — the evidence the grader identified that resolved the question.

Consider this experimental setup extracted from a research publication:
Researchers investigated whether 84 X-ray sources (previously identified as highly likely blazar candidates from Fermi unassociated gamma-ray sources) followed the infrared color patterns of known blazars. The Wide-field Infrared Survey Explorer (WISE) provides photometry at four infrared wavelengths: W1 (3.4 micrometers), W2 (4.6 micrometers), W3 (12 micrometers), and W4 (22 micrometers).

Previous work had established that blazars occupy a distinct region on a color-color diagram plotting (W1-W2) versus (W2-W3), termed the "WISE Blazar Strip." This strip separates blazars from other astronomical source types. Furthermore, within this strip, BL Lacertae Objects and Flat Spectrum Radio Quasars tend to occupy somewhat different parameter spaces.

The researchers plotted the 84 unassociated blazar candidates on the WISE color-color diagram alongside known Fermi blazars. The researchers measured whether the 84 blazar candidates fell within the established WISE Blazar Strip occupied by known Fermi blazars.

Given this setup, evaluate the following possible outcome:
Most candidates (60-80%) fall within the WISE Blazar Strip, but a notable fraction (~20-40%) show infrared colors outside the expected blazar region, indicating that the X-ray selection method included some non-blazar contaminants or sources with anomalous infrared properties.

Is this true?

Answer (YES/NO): NO